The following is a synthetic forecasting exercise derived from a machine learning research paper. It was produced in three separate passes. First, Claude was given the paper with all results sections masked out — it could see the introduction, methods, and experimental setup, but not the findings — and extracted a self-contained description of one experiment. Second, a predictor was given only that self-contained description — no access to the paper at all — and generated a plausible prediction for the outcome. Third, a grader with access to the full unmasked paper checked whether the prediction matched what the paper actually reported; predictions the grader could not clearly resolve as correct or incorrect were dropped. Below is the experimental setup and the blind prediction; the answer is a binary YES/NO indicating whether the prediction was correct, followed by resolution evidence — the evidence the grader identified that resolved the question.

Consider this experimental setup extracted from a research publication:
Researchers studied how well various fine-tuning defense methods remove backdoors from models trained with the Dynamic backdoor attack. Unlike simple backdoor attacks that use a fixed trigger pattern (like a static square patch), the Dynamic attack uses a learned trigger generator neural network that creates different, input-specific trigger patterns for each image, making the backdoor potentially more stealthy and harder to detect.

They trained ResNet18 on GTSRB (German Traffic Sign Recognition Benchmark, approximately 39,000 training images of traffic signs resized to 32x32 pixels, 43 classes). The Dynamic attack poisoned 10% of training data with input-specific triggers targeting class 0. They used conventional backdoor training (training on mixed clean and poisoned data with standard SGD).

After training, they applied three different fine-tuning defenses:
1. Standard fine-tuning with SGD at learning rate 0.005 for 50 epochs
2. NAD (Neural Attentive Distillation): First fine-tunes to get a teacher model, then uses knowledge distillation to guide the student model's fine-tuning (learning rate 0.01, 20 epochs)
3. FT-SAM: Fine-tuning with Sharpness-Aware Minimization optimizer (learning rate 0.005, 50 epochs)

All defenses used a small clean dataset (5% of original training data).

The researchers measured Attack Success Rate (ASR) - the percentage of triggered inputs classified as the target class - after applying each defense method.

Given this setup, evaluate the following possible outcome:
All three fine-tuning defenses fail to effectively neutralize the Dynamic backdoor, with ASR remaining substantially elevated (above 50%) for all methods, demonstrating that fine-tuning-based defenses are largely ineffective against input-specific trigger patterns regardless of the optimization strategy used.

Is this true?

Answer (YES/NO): NO